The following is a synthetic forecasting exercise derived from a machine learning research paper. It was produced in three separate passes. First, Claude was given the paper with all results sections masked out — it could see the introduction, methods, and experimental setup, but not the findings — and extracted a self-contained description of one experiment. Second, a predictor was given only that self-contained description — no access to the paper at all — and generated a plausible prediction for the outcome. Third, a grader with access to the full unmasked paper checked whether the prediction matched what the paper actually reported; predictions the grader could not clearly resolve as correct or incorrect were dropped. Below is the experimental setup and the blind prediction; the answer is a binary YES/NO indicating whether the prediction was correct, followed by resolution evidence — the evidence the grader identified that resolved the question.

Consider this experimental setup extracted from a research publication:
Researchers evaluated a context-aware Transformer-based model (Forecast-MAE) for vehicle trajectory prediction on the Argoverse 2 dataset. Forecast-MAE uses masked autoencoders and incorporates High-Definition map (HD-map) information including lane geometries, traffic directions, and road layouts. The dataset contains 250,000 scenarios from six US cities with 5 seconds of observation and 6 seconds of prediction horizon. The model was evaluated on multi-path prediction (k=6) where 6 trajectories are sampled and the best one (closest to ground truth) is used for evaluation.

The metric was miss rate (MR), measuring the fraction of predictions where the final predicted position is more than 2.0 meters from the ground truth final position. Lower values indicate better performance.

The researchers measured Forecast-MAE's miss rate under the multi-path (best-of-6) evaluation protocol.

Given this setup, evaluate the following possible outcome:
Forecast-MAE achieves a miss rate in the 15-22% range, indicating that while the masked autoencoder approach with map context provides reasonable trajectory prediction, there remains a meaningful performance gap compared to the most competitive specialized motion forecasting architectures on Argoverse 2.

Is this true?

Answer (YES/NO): YES